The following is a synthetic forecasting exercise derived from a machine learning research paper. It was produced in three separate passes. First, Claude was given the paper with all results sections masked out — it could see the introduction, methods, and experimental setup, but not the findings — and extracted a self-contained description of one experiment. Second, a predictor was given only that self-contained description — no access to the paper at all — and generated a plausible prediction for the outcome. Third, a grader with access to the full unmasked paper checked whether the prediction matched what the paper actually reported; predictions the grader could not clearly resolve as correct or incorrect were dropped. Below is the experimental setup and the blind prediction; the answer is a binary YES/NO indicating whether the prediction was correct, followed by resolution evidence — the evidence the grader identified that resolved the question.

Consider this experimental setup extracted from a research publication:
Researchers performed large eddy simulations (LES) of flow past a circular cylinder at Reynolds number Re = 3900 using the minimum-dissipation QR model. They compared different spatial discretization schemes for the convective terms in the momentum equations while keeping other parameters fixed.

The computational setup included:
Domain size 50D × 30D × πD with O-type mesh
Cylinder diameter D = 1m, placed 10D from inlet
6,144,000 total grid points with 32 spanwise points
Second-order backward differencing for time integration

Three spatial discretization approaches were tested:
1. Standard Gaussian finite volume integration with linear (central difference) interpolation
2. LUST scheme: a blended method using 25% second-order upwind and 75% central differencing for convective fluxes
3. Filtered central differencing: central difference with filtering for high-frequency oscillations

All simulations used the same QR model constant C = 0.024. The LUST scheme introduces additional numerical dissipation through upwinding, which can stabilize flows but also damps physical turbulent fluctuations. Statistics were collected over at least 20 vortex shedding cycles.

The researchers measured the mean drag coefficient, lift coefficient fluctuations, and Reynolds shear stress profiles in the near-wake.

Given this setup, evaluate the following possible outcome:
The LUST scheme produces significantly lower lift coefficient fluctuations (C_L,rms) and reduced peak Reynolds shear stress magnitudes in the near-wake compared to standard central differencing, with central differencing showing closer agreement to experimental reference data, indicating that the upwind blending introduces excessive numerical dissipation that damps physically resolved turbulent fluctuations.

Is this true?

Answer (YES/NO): YES